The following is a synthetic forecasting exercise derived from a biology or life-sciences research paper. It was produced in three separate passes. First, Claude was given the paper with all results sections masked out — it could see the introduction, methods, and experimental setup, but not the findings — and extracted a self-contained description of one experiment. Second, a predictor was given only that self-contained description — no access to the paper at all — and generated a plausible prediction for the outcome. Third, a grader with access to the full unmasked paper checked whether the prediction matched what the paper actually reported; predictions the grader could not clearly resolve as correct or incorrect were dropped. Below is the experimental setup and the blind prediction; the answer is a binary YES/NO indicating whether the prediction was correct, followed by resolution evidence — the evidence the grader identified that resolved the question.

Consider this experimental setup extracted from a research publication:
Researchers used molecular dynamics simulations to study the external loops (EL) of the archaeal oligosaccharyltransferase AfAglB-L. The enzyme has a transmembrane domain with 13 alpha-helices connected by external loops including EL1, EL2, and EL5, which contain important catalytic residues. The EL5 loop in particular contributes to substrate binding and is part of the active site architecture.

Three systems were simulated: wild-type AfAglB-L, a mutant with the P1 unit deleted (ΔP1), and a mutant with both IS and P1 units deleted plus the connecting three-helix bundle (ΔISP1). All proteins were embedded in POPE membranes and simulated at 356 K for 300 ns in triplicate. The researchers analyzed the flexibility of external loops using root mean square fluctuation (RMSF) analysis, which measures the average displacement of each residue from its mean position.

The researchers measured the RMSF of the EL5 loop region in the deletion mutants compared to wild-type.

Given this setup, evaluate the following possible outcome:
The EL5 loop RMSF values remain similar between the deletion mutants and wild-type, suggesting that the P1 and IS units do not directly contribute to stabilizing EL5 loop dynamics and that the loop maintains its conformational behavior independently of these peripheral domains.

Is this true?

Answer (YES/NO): YES